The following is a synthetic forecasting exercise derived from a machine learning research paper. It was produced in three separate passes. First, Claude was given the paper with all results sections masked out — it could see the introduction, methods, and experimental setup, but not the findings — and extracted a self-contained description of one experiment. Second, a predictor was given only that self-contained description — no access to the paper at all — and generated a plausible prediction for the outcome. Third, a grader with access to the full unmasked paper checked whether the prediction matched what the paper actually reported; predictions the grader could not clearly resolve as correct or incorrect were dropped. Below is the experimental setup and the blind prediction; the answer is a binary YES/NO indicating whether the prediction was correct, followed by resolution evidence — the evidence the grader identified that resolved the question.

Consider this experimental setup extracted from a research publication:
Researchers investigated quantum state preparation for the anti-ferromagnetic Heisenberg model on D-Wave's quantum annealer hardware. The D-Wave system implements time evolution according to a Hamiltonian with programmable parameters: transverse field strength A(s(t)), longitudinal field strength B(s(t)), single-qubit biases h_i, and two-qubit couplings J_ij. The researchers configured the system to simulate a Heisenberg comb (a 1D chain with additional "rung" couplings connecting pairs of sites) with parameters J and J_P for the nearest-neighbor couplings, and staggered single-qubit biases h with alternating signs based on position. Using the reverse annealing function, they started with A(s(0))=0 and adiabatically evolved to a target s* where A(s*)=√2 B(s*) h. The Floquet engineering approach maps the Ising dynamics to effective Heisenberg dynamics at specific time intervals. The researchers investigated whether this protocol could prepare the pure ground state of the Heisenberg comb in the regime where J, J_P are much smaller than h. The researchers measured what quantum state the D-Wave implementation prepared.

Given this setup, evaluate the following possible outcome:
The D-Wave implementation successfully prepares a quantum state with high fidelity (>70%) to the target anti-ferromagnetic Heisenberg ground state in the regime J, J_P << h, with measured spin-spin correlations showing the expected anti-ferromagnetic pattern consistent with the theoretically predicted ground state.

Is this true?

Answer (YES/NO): NO